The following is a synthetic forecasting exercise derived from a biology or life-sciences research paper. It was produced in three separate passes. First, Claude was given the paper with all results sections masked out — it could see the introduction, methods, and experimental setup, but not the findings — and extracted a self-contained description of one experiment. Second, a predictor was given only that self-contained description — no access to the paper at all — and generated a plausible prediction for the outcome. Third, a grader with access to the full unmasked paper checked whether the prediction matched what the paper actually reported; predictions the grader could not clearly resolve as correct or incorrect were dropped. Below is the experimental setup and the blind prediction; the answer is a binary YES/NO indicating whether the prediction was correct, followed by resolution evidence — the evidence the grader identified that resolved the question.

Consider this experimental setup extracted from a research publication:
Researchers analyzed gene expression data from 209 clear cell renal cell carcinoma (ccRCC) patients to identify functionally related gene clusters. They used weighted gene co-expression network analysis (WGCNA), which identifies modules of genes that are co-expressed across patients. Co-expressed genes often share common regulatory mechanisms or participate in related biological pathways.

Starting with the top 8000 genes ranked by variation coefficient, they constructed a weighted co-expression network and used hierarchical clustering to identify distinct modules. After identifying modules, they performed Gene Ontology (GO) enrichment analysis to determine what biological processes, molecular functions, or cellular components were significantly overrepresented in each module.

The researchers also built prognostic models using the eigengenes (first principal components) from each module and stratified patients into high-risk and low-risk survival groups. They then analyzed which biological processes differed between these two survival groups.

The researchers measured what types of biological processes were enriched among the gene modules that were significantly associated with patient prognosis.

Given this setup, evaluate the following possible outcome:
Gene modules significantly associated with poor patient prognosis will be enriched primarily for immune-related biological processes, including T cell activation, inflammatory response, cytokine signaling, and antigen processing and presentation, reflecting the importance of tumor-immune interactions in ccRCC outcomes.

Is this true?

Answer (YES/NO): NO